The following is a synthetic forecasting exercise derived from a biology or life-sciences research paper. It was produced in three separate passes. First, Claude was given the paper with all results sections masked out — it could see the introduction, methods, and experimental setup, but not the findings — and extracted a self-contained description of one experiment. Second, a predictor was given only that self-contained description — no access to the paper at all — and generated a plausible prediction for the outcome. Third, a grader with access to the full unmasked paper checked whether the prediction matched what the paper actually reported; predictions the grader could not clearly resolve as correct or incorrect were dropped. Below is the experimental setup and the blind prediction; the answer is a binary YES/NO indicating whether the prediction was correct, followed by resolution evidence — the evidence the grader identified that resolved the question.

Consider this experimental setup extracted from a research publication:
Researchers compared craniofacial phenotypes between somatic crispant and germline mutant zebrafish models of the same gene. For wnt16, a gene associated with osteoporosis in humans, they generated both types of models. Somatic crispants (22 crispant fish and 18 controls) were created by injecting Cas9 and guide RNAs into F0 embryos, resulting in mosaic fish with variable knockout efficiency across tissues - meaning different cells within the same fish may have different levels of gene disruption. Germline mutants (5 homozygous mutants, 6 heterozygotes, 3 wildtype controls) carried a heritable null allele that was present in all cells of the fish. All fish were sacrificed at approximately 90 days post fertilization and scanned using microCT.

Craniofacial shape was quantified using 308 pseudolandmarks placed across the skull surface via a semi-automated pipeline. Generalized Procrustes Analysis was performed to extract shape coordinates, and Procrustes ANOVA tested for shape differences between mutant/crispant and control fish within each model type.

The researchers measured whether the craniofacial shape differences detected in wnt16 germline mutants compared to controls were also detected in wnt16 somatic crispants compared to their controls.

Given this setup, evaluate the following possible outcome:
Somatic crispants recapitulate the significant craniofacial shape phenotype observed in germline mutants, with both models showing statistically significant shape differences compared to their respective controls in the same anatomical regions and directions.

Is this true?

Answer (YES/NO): NO